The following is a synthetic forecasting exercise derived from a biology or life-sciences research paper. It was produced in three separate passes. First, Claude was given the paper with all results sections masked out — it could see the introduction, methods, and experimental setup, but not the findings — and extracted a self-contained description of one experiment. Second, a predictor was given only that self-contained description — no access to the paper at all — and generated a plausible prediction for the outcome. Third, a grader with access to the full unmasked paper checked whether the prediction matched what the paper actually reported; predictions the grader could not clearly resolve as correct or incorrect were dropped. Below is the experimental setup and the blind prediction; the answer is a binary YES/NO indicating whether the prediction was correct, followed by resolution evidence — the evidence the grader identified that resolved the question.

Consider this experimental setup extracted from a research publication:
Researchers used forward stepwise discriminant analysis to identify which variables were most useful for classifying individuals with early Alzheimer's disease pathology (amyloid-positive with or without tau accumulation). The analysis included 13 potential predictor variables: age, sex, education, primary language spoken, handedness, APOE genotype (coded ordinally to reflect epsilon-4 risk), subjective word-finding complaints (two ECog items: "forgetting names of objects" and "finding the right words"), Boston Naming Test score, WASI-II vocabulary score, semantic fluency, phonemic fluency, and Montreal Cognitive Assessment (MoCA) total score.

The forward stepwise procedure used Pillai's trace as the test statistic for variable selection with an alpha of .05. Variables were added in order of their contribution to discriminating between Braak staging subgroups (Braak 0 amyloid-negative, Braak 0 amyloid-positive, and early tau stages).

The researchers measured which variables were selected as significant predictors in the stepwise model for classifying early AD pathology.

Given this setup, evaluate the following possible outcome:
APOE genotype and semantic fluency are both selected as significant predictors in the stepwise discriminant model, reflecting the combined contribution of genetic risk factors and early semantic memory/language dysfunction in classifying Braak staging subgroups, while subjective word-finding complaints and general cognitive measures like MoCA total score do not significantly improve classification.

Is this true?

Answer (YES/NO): NO